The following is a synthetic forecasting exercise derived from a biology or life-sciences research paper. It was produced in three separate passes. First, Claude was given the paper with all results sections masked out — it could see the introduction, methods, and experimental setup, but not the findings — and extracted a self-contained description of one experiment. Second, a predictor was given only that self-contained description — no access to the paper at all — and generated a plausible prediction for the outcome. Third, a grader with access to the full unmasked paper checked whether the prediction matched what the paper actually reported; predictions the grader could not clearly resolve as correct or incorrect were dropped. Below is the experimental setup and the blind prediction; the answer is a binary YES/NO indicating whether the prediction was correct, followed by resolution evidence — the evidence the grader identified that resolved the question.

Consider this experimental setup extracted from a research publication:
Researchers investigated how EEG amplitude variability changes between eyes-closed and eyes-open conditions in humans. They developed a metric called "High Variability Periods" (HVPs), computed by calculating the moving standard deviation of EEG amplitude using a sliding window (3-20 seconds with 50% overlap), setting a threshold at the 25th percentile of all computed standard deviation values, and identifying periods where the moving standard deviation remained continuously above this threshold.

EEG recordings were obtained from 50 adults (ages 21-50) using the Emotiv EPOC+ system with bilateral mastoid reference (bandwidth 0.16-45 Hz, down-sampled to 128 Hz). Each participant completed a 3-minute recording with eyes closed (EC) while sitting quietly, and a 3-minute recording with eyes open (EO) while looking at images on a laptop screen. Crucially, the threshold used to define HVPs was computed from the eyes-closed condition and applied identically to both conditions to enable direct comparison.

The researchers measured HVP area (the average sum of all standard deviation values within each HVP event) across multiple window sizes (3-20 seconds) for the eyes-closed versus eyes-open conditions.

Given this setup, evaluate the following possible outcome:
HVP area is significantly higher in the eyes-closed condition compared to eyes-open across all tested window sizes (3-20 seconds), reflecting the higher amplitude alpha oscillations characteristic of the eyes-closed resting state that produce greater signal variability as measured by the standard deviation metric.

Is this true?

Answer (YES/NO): NO